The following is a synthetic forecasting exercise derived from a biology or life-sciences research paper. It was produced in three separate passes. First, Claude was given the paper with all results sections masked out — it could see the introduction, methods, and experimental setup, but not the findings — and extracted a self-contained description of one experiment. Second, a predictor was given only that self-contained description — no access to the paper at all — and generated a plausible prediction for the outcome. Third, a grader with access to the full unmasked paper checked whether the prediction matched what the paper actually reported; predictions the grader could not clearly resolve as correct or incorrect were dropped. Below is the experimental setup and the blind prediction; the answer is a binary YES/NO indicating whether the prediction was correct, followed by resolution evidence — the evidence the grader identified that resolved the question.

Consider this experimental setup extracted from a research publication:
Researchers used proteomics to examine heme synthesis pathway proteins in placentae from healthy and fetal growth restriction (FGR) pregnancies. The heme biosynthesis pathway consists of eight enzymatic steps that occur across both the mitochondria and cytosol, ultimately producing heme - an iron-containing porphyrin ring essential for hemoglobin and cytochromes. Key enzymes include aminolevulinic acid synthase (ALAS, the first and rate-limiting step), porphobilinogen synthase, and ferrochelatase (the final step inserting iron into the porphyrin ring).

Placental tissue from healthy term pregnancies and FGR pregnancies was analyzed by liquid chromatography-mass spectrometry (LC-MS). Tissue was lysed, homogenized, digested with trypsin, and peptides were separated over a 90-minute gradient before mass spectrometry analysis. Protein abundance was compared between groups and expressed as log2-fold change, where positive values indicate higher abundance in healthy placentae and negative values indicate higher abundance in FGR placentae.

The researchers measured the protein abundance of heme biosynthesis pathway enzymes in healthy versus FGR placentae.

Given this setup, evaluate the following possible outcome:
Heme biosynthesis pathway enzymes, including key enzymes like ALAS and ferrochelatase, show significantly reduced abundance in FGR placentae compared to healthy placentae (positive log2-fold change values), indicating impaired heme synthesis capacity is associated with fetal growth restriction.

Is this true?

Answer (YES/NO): NO